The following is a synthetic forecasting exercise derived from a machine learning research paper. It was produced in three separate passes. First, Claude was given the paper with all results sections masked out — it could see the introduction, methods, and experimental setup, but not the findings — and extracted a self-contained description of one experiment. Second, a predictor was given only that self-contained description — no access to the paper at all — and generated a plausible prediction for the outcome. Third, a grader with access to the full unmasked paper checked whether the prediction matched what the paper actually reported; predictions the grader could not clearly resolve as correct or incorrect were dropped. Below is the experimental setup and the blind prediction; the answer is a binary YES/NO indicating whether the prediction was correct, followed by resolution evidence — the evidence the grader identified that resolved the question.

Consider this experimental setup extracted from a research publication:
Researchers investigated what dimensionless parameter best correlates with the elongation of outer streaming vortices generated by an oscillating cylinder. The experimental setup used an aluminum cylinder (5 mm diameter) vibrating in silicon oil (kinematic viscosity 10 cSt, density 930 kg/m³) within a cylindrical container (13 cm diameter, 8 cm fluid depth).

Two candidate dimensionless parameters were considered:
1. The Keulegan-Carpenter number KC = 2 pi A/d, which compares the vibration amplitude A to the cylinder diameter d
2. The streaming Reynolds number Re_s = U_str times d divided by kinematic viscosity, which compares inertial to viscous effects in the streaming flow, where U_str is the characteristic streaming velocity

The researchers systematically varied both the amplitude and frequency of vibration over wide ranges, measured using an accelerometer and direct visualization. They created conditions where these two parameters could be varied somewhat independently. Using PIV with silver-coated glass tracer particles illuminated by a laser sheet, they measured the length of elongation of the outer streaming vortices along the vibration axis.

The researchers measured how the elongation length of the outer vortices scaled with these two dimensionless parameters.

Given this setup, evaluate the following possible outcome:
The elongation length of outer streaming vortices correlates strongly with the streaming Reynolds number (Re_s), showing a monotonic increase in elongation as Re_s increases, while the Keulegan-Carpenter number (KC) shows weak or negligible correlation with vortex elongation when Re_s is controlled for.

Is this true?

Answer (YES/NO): YES